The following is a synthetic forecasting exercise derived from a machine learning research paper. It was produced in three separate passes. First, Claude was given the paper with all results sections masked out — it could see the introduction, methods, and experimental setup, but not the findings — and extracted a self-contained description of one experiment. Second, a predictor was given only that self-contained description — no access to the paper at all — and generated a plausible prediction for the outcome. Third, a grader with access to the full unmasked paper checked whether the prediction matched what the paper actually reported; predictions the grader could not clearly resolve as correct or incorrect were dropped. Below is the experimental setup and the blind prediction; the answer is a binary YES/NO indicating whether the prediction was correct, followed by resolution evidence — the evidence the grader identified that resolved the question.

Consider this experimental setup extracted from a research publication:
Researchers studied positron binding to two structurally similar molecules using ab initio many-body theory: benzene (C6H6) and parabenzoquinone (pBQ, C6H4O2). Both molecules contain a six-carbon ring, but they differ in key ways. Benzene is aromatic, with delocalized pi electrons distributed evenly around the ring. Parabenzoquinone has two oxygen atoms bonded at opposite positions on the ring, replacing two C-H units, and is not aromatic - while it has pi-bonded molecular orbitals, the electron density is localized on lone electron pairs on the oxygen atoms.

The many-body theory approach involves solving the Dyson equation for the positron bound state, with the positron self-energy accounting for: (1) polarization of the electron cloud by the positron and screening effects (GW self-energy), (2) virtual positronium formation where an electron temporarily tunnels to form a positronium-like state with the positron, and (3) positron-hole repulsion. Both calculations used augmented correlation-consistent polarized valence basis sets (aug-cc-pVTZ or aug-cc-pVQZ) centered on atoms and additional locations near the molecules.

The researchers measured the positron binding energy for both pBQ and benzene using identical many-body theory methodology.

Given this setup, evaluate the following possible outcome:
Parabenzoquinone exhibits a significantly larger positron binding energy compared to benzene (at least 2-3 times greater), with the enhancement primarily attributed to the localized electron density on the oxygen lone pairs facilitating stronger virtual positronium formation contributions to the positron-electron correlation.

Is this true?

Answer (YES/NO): NO